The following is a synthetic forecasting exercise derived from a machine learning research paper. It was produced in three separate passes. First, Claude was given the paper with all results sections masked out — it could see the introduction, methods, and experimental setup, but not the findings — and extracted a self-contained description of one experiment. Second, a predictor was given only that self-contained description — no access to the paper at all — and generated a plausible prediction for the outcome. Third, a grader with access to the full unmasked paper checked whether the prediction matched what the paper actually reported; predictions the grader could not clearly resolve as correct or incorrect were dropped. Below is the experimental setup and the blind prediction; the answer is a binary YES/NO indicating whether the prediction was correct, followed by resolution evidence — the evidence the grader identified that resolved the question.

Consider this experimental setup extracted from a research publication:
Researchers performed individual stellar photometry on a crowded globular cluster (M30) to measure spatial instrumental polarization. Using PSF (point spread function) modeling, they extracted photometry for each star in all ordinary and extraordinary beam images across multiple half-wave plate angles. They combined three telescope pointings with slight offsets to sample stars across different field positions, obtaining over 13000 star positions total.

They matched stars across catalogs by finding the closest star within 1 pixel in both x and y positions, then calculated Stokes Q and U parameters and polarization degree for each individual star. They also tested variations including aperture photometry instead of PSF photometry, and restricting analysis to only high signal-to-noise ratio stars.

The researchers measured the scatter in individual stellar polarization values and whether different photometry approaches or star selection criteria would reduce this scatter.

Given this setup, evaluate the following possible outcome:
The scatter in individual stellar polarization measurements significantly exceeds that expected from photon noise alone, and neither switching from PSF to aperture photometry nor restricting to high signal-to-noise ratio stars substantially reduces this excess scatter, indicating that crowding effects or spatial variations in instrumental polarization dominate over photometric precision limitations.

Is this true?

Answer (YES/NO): NO